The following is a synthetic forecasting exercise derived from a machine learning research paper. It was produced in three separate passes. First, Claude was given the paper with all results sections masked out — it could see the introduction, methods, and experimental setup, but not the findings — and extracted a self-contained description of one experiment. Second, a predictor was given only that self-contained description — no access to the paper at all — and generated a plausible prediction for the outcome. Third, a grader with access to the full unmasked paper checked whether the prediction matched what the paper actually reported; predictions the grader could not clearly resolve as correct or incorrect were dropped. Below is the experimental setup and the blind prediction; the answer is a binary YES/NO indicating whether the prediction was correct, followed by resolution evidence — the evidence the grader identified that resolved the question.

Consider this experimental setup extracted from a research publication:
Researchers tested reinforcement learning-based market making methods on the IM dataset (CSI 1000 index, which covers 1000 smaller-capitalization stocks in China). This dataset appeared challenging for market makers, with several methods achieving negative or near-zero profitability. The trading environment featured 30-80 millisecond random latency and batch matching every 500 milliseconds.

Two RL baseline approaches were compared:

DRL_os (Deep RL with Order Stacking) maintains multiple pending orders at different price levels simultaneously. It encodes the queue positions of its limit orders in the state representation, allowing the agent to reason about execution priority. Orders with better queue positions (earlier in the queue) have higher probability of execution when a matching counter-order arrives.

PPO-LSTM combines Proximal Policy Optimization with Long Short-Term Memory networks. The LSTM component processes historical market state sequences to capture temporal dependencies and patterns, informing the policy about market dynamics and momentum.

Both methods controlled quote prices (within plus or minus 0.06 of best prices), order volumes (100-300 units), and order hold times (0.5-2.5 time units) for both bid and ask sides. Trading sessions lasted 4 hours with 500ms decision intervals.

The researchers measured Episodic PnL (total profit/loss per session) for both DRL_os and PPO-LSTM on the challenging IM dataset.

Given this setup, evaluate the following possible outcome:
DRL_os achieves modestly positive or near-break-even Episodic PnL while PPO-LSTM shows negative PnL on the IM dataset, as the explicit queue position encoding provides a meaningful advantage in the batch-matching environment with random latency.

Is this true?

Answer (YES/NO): NO